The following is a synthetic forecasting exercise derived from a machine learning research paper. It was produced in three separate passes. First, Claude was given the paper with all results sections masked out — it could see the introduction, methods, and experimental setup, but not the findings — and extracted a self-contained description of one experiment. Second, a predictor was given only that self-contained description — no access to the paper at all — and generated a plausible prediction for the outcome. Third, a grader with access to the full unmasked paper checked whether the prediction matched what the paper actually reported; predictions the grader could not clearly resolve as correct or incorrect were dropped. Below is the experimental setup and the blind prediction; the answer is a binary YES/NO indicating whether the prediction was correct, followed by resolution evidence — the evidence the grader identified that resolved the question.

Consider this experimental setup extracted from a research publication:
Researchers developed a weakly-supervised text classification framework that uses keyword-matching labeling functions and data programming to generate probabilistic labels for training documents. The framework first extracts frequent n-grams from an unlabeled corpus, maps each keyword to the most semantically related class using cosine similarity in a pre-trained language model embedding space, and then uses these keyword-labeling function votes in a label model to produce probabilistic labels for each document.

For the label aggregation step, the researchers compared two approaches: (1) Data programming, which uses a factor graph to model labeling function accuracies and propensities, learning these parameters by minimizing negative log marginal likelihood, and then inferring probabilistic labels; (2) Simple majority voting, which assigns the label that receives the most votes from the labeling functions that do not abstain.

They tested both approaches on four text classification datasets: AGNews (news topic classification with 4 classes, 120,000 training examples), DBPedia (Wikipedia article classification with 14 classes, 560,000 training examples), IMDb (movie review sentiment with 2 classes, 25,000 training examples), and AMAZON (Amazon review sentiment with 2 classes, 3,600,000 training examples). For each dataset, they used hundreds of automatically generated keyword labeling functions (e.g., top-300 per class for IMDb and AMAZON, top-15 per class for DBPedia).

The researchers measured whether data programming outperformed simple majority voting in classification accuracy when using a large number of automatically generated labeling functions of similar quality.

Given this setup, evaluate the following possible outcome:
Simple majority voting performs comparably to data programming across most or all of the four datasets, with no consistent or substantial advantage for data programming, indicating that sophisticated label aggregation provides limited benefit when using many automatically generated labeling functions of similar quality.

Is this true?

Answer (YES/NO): YES